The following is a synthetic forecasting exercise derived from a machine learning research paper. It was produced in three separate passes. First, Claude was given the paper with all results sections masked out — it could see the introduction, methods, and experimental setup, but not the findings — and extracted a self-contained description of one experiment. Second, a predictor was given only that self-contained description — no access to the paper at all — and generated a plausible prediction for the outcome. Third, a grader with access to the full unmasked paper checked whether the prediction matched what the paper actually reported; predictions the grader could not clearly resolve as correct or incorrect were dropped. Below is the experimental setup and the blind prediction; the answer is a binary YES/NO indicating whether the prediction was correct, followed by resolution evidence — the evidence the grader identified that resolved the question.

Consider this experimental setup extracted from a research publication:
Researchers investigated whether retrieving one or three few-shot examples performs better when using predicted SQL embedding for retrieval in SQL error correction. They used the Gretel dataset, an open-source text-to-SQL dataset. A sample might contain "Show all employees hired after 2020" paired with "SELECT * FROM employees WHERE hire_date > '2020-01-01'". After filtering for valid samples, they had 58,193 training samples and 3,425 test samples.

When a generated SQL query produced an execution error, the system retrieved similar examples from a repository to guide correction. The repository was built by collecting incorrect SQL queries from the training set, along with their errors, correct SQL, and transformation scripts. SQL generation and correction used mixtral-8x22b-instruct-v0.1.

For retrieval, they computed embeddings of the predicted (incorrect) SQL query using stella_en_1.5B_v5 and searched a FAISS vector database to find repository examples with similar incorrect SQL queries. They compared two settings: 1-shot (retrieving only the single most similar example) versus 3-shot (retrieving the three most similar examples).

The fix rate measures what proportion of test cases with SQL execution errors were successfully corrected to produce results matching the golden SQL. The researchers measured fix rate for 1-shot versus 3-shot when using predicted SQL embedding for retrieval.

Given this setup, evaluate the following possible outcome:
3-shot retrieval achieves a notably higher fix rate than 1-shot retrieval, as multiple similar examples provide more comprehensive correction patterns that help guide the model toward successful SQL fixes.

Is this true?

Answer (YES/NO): NO